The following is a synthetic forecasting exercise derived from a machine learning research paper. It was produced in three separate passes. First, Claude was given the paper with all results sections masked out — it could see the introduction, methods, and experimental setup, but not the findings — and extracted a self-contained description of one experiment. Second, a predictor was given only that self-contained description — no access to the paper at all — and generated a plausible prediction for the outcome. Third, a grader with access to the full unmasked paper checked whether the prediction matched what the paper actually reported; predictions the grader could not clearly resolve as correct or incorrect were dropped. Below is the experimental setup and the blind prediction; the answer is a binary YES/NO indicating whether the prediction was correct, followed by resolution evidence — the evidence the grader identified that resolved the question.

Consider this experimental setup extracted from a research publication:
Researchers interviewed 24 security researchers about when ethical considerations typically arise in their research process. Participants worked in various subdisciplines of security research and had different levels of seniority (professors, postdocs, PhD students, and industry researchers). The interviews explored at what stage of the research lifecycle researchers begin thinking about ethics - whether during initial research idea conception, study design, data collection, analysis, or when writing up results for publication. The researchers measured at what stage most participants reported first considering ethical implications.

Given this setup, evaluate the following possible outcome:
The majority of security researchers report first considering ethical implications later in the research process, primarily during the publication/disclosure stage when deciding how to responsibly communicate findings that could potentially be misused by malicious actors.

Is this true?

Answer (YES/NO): NO